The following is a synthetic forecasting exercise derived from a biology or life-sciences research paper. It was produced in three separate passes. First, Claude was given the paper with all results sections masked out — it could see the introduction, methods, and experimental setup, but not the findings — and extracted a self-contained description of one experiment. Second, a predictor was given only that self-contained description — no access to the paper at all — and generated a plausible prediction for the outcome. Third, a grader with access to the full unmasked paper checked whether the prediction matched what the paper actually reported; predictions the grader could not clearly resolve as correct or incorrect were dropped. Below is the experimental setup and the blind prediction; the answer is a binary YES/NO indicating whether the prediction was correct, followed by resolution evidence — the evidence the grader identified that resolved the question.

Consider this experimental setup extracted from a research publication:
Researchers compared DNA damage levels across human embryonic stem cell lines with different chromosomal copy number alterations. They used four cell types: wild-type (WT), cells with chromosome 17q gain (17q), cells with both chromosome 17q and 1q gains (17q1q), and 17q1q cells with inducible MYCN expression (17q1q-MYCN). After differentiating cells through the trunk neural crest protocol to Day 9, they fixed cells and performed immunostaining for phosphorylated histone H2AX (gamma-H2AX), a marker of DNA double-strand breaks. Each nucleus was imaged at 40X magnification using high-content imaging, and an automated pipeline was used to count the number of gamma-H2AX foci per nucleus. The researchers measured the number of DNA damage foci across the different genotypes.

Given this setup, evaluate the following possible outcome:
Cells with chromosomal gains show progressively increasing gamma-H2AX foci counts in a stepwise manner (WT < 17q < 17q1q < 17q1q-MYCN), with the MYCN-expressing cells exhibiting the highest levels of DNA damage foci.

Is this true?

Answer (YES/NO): NO